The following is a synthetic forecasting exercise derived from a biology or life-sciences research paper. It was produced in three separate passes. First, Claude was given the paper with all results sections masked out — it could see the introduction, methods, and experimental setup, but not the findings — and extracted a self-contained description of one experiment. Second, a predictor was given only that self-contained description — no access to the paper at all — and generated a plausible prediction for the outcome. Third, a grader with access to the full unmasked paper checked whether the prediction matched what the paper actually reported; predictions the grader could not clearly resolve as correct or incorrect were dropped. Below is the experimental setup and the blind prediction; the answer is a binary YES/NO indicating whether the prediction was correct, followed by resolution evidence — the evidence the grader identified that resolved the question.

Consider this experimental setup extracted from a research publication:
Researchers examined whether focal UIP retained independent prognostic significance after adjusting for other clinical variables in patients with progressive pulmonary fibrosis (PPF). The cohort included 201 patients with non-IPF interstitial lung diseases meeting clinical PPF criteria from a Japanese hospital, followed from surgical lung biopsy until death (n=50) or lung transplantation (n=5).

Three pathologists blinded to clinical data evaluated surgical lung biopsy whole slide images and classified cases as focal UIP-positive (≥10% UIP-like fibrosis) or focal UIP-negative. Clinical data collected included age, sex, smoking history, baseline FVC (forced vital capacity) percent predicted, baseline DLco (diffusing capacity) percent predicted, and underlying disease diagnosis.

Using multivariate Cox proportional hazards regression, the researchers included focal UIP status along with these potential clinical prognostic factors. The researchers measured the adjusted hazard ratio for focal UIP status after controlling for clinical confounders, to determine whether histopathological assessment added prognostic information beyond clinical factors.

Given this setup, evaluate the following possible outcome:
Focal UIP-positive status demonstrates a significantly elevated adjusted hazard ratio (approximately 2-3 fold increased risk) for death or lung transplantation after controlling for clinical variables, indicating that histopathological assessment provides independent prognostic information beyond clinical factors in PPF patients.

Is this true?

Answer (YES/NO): NO